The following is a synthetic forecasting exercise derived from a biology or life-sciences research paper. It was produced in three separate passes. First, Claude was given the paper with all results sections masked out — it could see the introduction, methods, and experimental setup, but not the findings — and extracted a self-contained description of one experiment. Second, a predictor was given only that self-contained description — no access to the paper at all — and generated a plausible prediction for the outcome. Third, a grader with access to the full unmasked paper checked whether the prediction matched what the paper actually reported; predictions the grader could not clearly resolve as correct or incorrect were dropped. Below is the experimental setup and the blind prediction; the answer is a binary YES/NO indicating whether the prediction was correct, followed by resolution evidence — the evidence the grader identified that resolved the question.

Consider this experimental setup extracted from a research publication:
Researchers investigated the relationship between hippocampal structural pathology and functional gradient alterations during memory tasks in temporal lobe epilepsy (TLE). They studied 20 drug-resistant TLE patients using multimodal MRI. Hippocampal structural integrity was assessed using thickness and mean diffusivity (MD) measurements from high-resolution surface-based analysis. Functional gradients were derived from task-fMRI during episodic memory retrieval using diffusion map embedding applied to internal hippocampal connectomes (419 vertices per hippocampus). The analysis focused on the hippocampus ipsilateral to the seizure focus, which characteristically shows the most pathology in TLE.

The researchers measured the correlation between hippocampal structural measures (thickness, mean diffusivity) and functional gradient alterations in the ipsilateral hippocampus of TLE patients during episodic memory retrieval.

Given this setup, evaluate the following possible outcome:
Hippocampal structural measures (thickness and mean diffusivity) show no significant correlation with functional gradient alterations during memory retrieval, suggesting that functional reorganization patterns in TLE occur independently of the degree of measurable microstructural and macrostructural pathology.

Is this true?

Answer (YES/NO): NO